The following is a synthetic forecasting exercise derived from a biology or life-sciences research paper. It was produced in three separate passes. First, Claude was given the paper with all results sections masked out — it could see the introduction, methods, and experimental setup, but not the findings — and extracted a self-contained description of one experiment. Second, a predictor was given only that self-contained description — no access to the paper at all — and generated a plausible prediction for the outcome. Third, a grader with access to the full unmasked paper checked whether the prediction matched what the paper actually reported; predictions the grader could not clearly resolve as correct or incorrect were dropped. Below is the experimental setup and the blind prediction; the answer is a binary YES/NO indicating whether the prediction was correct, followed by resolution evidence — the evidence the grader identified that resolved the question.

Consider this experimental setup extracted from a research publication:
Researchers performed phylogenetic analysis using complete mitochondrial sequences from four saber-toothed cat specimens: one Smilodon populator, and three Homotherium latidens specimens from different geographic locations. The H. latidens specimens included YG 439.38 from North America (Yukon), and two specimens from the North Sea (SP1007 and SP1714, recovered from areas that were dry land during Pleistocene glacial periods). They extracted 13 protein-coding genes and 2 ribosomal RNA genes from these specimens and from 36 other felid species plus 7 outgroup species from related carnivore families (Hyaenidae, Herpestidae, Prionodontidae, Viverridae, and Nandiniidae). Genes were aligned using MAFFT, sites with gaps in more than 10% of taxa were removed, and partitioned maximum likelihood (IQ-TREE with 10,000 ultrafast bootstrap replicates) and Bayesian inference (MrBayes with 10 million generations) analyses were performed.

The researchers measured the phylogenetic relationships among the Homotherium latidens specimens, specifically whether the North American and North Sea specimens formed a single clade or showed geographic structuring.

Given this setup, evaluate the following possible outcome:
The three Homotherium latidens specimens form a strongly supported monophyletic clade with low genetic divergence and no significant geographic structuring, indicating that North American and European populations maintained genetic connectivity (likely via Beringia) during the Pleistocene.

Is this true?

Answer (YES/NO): NO